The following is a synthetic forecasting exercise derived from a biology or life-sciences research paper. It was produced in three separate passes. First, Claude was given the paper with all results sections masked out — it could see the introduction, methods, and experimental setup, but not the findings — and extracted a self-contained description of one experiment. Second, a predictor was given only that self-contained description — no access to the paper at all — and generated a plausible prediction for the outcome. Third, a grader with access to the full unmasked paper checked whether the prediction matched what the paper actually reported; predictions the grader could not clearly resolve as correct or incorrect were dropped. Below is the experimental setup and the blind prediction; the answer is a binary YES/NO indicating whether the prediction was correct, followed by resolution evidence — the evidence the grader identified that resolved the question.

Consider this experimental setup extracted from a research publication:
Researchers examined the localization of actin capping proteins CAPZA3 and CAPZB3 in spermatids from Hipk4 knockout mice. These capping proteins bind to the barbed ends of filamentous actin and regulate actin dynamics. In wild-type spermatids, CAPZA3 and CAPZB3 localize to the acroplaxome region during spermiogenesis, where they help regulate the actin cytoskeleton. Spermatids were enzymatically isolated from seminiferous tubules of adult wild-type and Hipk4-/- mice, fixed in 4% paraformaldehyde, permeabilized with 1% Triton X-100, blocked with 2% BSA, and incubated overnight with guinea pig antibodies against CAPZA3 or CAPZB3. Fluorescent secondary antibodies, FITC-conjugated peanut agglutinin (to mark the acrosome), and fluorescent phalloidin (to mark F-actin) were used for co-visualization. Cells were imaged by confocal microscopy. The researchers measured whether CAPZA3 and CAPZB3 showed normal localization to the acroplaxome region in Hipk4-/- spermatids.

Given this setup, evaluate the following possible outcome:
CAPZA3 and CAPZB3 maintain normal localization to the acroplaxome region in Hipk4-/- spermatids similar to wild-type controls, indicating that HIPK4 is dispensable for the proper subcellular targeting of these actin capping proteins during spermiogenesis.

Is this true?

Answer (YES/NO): NO